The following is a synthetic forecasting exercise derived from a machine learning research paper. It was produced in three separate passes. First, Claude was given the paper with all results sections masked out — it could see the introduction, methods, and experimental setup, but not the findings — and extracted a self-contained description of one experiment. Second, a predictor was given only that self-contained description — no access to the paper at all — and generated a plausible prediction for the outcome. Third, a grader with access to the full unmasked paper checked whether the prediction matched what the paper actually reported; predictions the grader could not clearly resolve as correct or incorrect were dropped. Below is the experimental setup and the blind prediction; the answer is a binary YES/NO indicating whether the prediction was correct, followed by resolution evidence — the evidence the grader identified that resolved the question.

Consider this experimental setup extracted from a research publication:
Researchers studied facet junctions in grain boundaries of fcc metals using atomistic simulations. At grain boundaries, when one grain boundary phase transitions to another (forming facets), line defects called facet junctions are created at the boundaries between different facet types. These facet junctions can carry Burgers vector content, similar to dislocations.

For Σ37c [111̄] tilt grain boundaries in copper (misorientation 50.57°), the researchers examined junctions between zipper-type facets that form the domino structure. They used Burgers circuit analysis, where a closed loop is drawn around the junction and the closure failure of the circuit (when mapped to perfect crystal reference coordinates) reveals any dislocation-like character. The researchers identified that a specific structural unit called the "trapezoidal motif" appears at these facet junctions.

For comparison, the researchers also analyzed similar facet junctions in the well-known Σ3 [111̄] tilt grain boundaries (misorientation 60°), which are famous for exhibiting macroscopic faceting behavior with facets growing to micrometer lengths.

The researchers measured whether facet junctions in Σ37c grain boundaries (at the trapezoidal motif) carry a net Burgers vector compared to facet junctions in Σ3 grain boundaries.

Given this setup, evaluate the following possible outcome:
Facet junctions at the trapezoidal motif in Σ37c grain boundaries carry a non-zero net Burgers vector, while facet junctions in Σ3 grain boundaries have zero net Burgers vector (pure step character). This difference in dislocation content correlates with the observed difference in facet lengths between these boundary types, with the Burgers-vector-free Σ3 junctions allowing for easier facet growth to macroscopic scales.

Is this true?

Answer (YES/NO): NO